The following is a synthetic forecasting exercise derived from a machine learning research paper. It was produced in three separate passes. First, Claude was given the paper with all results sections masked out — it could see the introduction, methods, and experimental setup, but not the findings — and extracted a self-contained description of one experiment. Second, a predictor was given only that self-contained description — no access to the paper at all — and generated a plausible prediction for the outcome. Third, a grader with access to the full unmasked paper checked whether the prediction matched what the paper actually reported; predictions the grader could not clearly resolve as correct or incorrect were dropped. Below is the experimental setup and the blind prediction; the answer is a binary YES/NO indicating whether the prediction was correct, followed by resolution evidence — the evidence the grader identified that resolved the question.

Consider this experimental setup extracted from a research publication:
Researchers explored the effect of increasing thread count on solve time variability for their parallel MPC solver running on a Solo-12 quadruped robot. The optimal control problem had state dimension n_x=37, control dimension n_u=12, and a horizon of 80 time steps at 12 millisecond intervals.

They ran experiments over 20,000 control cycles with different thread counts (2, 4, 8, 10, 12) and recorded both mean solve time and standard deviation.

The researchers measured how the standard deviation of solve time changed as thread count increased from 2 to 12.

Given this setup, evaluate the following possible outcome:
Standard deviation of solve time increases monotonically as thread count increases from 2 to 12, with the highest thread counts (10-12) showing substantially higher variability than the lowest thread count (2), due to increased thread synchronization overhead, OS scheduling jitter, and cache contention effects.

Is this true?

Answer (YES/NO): NO